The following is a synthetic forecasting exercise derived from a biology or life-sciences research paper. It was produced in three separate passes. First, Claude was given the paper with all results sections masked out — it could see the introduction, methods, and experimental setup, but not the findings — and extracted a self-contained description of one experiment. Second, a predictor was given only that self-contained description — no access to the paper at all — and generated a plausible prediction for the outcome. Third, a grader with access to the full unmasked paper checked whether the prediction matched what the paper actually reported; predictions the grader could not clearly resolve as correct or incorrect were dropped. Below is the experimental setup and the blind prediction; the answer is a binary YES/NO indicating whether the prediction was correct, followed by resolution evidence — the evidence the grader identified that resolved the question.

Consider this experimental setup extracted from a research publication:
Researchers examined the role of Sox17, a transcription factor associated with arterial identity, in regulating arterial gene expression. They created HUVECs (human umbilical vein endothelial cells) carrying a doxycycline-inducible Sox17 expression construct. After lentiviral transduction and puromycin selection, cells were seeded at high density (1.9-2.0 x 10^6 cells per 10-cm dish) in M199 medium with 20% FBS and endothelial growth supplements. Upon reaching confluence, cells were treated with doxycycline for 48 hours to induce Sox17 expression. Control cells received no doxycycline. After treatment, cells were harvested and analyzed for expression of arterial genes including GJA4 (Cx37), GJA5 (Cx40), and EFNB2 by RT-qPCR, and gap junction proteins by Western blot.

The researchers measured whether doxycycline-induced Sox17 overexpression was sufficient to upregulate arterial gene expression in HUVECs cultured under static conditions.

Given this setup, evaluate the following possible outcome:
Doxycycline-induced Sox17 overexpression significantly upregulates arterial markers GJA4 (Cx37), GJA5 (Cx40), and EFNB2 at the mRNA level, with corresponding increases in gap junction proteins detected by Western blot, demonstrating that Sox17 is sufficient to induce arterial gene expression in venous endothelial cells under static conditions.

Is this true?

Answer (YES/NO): YES